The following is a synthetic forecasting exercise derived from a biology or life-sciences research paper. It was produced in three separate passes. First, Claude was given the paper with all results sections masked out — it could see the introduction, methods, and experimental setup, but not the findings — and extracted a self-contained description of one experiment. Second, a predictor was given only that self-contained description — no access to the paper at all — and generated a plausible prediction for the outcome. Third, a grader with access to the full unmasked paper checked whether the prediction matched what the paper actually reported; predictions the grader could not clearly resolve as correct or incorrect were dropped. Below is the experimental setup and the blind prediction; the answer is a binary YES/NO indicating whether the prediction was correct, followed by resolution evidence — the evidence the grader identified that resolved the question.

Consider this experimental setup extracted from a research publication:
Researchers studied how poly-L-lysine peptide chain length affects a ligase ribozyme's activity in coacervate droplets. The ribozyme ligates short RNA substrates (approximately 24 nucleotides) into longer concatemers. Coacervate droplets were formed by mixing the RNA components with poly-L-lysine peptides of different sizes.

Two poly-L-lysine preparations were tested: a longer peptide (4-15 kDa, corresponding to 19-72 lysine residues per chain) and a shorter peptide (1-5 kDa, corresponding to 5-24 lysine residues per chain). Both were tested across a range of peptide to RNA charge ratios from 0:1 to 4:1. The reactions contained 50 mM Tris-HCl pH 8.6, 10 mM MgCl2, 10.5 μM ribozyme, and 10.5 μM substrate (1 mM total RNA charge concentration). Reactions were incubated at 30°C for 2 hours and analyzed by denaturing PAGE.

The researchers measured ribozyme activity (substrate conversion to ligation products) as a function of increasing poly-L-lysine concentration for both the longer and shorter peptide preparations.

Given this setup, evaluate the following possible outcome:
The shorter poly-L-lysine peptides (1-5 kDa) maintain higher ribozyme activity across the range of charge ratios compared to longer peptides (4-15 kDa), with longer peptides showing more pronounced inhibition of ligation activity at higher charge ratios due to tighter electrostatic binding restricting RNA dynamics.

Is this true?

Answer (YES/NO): YES